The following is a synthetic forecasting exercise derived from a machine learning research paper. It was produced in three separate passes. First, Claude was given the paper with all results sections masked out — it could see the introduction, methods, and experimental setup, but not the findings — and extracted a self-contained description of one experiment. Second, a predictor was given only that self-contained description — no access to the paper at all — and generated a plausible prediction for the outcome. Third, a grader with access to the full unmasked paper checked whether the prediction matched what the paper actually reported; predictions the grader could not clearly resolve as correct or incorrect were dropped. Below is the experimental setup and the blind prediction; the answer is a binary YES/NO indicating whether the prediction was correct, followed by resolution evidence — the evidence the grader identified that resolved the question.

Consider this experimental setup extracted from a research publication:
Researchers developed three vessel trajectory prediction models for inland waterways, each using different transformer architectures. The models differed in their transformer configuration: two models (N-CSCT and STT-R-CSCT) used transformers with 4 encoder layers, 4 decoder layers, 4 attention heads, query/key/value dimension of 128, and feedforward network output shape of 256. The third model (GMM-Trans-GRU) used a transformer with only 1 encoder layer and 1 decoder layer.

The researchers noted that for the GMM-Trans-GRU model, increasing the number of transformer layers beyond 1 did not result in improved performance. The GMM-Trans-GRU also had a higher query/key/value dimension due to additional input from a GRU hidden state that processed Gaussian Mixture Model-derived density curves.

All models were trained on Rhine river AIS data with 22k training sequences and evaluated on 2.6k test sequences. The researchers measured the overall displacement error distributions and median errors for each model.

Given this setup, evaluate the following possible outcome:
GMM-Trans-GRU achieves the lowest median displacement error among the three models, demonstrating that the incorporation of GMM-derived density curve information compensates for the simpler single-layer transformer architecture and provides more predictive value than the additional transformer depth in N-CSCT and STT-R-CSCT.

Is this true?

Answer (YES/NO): YES